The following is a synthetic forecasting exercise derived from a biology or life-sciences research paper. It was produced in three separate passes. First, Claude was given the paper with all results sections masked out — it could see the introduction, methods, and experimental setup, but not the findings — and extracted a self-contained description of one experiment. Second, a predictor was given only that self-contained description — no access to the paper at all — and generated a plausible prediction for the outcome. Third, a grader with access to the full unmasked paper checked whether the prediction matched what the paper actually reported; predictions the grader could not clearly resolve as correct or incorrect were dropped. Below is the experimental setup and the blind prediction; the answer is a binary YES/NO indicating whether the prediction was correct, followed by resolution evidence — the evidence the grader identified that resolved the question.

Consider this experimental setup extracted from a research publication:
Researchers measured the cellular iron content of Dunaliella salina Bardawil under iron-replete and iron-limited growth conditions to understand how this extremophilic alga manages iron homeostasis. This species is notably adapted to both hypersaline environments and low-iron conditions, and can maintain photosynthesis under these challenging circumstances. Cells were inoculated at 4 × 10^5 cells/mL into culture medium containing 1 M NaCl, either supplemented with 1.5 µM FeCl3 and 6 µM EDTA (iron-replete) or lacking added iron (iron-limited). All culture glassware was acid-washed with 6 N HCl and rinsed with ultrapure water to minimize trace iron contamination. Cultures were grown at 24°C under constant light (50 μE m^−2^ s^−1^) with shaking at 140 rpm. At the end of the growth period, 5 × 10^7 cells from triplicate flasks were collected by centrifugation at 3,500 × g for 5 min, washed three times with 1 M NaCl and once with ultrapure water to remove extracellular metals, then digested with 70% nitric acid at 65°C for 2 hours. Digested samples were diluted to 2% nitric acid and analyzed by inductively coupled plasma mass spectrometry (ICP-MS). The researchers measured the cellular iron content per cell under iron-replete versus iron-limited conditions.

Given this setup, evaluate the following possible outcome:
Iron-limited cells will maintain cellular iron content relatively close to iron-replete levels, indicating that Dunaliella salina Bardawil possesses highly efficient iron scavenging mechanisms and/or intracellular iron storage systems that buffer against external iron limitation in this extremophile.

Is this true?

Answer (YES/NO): NO